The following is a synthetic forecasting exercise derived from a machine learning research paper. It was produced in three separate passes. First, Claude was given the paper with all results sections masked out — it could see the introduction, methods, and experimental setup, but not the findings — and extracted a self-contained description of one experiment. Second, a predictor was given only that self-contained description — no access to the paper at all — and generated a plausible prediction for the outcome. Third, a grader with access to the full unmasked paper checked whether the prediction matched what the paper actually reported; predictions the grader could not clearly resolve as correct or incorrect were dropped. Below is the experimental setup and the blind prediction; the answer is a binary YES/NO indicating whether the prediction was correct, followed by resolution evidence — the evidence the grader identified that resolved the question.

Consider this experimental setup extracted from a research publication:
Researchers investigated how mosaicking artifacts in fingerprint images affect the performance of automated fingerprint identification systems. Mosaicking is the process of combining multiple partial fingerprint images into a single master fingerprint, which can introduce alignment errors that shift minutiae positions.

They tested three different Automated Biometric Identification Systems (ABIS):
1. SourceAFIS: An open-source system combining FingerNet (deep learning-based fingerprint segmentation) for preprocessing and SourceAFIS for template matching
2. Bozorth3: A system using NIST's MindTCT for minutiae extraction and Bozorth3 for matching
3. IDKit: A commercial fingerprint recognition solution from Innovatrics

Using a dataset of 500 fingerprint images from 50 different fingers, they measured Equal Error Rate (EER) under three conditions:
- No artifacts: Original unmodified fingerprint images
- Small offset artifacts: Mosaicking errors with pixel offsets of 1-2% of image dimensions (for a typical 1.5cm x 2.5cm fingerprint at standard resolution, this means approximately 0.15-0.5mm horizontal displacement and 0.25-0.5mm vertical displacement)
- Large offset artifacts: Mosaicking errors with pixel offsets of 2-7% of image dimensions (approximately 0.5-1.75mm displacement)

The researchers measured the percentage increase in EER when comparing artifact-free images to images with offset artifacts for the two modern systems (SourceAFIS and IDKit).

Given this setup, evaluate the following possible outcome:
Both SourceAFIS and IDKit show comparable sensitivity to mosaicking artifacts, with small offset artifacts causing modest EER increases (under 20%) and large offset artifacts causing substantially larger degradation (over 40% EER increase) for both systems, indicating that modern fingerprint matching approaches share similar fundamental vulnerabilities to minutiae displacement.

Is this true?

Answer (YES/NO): NO